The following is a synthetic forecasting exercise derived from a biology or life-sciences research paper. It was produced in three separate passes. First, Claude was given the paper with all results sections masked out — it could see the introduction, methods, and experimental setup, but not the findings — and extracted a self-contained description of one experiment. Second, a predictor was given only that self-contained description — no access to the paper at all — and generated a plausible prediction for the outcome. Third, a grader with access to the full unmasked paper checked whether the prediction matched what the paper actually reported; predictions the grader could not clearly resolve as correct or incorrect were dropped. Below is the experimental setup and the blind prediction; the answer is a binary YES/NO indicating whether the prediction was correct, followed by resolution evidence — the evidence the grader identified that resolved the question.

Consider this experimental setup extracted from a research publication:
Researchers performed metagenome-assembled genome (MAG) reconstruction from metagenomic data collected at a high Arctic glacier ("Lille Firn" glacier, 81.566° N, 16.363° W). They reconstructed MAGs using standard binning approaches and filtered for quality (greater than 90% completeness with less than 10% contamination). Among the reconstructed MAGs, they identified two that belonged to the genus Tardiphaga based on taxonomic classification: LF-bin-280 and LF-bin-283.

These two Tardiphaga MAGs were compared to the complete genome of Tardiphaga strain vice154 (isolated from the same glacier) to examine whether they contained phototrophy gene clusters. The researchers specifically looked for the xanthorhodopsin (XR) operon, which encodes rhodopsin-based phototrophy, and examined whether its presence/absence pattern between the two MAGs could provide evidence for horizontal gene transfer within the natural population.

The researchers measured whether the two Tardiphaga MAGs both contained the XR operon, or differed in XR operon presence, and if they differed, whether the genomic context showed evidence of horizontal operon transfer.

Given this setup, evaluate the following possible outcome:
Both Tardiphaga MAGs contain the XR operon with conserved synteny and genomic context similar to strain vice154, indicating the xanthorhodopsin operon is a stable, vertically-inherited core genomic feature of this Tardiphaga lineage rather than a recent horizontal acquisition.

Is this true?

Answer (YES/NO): NO